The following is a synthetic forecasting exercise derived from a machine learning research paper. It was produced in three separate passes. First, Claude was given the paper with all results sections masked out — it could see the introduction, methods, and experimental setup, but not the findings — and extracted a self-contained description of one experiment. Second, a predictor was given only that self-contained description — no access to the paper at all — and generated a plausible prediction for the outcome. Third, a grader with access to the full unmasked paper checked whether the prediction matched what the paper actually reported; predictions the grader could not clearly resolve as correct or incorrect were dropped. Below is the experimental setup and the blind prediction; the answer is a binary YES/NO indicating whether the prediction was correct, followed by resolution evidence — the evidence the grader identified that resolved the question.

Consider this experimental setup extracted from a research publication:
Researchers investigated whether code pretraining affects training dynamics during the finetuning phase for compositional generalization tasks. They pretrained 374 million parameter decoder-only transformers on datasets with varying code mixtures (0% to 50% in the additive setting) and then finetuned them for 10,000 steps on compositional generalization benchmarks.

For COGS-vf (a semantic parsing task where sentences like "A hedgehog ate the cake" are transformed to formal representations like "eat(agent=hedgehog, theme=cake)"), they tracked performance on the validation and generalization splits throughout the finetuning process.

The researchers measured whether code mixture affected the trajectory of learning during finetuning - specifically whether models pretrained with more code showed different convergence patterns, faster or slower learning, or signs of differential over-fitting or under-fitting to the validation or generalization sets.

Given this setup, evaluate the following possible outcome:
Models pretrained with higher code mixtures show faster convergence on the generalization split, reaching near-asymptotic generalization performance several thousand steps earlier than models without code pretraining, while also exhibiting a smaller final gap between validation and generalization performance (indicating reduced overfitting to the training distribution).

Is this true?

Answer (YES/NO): NO